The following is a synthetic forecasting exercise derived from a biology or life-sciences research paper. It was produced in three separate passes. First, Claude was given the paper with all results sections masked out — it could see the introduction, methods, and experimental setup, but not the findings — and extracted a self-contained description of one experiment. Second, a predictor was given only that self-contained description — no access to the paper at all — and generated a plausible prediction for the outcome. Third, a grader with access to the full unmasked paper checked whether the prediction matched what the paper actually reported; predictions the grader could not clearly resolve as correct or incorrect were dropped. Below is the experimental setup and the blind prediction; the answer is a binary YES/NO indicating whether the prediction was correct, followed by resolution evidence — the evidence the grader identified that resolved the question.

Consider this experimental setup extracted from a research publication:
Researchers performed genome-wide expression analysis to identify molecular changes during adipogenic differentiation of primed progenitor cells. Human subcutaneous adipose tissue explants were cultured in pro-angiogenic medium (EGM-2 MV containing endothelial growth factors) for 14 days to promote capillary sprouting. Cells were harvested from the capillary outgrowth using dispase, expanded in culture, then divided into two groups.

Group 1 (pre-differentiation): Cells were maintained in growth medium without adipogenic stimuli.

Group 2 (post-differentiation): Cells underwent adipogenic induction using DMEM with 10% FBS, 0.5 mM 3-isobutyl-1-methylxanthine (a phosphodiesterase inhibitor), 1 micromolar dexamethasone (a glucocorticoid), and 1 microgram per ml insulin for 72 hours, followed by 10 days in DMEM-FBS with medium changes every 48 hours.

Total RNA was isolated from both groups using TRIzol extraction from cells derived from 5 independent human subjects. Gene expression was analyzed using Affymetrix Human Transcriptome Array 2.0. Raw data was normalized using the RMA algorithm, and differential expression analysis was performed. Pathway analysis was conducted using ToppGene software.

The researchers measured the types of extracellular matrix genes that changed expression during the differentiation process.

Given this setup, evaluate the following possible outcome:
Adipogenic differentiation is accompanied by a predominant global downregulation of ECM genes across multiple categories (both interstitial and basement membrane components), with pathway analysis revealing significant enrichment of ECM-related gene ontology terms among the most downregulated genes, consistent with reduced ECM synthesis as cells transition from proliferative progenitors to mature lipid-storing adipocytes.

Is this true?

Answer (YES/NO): NO